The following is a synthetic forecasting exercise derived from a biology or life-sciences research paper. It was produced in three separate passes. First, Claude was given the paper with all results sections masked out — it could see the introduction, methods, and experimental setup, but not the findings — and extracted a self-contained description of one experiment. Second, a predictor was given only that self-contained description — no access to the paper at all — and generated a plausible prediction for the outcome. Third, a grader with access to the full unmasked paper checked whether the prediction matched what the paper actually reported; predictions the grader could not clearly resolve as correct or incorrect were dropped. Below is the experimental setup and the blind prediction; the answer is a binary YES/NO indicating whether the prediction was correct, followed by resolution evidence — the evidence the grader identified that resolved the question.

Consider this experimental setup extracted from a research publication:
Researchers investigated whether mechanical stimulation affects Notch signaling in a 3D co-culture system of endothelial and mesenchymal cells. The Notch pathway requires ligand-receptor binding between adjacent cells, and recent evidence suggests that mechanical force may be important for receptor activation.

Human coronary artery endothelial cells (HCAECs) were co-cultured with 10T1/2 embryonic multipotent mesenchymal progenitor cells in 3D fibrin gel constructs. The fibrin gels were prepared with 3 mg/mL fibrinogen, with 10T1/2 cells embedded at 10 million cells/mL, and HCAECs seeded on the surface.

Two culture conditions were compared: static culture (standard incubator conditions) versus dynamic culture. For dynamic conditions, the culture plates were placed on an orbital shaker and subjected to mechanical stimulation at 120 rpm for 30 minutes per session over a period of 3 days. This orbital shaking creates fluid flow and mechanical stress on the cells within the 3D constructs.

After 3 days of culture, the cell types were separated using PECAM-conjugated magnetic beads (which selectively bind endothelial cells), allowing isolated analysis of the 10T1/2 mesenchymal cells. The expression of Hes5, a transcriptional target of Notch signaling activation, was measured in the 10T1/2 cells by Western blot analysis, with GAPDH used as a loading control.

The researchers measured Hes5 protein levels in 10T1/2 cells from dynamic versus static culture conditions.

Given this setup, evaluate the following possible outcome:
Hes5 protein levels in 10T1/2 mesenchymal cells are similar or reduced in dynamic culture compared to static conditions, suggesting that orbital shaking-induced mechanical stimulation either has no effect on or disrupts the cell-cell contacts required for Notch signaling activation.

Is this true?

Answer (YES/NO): YES